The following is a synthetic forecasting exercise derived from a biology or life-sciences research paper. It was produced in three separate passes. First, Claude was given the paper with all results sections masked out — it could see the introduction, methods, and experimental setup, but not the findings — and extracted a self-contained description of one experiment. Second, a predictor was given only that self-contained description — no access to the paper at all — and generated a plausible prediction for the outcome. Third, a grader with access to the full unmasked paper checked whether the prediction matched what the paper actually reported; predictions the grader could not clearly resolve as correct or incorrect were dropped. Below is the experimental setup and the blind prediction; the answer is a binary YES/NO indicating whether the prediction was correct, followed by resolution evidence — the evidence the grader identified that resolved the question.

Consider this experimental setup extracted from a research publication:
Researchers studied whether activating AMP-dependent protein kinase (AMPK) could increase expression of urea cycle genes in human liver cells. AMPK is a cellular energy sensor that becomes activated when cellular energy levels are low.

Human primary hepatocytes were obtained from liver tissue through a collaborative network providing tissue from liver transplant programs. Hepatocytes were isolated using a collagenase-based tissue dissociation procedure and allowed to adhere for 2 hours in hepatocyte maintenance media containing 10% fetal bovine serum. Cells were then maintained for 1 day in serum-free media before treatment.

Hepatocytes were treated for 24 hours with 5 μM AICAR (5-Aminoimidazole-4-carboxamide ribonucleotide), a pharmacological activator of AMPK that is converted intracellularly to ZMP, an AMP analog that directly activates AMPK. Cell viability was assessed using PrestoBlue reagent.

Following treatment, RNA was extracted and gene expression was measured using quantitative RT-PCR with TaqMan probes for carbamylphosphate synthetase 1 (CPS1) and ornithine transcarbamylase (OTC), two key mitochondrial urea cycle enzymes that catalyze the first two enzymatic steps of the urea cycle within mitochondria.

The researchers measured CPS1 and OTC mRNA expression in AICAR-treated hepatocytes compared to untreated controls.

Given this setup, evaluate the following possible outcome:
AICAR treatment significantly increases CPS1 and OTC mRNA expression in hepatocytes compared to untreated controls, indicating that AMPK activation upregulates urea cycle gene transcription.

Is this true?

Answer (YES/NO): YES